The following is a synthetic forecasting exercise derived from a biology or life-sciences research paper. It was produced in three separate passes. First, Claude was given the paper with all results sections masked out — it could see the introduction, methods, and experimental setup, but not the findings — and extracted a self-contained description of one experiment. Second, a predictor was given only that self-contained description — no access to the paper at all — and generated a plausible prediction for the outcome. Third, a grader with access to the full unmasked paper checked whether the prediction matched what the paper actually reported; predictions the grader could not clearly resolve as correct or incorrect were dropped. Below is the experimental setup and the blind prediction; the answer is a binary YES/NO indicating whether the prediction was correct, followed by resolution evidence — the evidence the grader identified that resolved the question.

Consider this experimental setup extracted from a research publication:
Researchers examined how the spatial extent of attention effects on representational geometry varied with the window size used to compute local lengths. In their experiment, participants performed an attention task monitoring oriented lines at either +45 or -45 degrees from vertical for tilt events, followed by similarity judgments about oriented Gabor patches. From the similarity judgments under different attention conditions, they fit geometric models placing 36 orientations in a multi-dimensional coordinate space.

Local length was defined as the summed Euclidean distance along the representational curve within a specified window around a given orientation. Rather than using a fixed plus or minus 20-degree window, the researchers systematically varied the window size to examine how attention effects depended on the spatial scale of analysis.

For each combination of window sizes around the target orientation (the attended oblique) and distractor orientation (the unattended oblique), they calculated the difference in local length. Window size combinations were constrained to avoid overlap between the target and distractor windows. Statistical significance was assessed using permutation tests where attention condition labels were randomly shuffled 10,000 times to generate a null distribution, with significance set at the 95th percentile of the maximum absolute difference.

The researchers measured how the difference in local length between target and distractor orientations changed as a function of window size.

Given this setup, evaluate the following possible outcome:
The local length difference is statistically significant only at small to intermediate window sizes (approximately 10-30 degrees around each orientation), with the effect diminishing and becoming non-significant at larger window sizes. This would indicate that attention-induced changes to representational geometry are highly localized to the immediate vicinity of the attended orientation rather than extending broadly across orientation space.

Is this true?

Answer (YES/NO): NO